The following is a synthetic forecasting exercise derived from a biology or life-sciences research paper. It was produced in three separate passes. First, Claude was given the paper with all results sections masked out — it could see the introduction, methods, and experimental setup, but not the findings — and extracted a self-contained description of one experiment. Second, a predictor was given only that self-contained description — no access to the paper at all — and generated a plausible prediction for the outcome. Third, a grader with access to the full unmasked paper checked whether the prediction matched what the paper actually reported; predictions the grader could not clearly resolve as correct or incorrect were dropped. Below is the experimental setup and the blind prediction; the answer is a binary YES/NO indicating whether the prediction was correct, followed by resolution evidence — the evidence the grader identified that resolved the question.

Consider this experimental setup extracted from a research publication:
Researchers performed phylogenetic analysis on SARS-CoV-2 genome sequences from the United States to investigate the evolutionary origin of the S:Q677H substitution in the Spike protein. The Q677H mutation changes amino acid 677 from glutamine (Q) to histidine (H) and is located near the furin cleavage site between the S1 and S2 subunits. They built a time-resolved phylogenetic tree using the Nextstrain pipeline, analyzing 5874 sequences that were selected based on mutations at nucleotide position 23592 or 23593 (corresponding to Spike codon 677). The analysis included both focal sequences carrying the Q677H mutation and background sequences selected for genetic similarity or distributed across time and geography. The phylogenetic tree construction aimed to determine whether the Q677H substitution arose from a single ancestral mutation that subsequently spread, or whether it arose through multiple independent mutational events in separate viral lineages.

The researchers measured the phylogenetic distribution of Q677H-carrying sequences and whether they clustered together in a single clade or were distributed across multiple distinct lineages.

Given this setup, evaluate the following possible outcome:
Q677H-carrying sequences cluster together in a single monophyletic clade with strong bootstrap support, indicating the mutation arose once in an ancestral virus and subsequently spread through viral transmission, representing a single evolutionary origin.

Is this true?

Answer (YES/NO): NO